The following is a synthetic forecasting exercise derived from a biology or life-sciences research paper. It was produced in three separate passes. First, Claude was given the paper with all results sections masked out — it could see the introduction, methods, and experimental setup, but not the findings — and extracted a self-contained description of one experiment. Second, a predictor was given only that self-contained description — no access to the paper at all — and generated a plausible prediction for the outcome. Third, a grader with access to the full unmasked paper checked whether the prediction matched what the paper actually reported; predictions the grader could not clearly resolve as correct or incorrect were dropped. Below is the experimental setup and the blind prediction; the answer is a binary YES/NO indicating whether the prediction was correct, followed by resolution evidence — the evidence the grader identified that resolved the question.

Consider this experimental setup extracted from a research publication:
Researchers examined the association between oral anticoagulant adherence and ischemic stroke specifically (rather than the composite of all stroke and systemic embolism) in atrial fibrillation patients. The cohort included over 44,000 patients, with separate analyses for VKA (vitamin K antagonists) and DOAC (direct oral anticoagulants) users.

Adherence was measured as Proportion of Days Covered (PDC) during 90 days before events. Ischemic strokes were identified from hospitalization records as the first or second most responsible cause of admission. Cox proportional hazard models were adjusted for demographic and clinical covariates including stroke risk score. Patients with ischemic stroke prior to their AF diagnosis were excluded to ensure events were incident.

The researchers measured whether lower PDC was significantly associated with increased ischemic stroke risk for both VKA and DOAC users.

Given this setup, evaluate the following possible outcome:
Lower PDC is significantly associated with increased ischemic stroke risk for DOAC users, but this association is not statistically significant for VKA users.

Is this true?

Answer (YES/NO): NO